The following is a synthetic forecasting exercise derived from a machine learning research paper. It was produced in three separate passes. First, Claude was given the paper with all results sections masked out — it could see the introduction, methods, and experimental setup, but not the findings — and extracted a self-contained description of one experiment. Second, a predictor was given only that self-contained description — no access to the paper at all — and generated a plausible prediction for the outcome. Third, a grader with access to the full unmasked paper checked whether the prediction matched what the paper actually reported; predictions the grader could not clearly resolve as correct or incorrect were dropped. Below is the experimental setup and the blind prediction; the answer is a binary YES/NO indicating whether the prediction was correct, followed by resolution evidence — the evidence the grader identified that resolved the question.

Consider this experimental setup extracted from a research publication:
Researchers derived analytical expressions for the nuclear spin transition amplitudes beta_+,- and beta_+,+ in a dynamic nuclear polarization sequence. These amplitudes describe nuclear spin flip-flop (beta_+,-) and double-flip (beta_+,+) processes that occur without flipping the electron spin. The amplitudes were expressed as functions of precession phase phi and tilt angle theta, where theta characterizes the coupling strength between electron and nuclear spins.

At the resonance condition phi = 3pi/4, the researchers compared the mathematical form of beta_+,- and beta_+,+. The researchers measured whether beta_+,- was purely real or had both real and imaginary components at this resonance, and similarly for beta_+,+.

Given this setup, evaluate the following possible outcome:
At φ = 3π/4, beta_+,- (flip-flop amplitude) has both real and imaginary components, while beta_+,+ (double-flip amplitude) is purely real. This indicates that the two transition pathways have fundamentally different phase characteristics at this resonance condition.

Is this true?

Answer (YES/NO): NO